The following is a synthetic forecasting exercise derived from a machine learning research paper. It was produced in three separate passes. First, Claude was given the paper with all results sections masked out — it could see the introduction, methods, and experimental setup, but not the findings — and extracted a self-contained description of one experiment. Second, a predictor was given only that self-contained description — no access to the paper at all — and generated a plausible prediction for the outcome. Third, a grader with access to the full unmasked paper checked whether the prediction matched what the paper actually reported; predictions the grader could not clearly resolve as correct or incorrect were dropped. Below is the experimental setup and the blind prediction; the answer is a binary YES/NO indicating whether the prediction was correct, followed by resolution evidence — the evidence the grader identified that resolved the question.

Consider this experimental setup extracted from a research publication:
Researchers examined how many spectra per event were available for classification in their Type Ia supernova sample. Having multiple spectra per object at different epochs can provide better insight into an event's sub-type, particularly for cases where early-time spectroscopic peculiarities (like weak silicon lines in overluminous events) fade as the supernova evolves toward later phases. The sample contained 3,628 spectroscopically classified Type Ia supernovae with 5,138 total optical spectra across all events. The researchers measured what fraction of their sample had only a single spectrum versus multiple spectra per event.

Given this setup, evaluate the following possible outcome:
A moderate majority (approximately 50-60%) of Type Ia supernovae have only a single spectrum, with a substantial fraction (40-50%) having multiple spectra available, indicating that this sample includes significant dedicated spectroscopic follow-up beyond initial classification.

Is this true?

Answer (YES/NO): NO